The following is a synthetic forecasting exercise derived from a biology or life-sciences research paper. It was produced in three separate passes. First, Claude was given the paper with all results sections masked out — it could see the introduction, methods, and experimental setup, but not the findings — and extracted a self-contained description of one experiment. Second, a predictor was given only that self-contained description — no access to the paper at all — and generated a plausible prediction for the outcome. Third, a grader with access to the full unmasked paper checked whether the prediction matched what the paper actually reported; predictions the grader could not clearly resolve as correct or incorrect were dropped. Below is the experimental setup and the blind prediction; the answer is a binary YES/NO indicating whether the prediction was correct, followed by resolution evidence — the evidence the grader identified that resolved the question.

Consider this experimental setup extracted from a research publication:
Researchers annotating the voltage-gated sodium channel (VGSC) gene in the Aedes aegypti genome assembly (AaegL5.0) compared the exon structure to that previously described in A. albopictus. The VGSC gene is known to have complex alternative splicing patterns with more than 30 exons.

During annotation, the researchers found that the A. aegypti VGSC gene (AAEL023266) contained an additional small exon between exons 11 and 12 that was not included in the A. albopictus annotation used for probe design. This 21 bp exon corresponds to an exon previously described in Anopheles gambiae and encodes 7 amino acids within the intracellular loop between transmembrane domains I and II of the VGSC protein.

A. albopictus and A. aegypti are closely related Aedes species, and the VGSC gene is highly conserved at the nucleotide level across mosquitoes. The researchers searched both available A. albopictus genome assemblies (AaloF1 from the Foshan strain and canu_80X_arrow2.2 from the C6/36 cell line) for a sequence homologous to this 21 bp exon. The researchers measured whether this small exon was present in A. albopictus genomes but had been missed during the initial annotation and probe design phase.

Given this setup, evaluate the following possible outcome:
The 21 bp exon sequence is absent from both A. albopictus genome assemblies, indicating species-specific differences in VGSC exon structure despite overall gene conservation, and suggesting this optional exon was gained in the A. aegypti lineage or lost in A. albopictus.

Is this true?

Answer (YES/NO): NO